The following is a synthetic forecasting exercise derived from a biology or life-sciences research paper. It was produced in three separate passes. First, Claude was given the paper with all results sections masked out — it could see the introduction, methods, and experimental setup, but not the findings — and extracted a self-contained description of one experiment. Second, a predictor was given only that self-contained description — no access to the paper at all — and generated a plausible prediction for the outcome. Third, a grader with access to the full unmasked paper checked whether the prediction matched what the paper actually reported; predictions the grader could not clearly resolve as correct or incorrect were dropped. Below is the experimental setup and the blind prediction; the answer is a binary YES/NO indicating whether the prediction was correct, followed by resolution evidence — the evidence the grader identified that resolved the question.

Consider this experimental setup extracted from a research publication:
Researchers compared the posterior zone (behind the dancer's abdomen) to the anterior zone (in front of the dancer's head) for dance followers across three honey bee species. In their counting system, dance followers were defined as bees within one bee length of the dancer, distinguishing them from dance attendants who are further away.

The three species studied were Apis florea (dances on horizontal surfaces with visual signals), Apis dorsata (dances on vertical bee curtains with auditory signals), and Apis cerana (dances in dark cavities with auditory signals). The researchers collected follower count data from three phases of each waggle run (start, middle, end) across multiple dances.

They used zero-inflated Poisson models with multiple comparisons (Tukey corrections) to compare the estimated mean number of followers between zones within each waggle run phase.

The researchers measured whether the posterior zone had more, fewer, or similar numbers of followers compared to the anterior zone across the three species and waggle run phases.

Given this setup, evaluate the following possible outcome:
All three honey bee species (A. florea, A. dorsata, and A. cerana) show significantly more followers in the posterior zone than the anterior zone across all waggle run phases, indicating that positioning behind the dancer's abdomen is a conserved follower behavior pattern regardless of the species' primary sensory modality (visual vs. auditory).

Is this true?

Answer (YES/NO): NO